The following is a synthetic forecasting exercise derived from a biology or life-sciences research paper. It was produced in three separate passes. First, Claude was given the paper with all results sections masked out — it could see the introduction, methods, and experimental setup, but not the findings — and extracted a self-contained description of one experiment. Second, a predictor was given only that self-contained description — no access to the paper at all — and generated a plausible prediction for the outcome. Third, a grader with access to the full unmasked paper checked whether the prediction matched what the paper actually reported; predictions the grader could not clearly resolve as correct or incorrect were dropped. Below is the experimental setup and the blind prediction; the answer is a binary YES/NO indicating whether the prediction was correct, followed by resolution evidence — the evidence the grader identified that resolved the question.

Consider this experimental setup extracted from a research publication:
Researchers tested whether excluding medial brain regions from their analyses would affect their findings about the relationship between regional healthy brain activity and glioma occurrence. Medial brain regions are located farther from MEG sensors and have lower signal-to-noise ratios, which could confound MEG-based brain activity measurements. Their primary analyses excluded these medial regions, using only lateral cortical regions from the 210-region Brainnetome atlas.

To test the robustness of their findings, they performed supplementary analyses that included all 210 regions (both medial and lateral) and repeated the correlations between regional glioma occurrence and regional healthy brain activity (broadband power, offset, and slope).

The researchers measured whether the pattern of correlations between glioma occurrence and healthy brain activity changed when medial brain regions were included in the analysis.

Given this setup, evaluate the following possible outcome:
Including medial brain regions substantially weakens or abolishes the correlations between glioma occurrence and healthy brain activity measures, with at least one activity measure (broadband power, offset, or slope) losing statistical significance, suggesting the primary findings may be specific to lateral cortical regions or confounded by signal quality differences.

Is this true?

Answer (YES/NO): NO